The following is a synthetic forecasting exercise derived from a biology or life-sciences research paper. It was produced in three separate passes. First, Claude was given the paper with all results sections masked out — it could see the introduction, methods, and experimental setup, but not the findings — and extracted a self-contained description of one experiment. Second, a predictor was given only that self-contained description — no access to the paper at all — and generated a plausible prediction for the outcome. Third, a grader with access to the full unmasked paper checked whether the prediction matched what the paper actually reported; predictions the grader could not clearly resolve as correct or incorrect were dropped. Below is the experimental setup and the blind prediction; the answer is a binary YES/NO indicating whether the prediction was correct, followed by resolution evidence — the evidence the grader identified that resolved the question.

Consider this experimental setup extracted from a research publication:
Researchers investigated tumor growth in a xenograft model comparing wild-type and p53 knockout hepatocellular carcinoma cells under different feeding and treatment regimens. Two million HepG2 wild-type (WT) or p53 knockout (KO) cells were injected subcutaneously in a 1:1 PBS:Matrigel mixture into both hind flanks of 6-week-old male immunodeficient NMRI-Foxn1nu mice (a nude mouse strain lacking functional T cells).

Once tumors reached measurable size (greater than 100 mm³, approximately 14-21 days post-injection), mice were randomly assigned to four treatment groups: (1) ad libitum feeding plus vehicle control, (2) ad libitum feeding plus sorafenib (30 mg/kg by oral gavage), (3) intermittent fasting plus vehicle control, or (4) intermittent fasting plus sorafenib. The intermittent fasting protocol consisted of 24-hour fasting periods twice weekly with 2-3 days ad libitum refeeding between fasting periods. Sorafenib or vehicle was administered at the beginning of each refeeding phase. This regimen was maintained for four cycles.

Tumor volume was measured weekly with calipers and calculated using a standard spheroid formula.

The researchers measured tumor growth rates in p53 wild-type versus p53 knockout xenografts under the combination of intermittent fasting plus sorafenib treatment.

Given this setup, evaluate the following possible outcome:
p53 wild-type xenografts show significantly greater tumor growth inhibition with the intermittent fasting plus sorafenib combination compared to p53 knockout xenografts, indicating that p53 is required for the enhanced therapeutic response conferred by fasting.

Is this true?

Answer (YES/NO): YES